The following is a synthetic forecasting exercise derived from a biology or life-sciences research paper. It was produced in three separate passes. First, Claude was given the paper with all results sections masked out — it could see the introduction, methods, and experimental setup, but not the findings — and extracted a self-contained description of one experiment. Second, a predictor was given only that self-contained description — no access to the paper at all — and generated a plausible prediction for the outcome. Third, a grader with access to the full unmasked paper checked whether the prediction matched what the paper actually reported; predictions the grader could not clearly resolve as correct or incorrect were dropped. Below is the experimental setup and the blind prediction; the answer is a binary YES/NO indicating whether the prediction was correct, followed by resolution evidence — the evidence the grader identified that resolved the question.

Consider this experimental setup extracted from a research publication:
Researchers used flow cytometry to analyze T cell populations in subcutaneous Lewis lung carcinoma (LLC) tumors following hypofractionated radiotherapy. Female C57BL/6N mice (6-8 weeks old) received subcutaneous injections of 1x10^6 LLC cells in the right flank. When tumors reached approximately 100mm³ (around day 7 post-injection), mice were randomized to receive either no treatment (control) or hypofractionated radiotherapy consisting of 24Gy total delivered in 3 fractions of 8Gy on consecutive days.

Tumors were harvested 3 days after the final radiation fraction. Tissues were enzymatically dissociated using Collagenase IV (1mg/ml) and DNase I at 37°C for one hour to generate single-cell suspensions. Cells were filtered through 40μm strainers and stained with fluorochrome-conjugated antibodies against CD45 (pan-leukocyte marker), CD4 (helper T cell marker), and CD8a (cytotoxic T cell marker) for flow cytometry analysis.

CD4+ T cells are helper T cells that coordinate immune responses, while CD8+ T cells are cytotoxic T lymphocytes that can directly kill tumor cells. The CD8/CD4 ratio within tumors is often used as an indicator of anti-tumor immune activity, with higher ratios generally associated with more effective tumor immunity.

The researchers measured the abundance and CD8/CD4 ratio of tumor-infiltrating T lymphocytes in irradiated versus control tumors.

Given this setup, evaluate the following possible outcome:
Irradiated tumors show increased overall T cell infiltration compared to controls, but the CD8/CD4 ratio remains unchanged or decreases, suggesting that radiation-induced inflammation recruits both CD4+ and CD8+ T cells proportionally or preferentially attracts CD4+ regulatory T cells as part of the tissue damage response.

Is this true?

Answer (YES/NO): NO